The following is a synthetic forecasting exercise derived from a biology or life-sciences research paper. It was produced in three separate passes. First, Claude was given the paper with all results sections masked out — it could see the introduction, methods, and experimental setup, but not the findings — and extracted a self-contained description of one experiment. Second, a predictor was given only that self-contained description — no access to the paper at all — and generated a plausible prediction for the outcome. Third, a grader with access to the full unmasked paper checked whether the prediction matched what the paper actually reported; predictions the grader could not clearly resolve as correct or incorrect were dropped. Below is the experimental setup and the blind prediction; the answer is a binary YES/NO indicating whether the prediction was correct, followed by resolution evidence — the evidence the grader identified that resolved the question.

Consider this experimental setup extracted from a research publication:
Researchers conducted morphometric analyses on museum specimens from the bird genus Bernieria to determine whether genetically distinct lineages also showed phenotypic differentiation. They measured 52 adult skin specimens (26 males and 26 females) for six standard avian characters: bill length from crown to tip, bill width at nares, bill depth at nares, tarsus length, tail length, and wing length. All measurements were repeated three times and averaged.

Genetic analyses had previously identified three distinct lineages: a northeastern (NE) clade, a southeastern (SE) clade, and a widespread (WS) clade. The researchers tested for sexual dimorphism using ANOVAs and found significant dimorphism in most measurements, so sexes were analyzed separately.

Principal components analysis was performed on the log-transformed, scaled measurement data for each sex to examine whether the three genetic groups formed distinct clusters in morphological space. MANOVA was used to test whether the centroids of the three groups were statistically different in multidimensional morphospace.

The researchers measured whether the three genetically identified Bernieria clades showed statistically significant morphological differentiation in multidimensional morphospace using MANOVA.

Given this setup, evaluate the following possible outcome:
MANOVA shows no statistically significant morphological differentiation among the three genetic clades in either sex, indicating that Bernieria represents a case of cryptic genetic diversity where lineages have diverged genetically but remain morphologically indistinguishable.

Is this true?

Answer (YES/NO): NO